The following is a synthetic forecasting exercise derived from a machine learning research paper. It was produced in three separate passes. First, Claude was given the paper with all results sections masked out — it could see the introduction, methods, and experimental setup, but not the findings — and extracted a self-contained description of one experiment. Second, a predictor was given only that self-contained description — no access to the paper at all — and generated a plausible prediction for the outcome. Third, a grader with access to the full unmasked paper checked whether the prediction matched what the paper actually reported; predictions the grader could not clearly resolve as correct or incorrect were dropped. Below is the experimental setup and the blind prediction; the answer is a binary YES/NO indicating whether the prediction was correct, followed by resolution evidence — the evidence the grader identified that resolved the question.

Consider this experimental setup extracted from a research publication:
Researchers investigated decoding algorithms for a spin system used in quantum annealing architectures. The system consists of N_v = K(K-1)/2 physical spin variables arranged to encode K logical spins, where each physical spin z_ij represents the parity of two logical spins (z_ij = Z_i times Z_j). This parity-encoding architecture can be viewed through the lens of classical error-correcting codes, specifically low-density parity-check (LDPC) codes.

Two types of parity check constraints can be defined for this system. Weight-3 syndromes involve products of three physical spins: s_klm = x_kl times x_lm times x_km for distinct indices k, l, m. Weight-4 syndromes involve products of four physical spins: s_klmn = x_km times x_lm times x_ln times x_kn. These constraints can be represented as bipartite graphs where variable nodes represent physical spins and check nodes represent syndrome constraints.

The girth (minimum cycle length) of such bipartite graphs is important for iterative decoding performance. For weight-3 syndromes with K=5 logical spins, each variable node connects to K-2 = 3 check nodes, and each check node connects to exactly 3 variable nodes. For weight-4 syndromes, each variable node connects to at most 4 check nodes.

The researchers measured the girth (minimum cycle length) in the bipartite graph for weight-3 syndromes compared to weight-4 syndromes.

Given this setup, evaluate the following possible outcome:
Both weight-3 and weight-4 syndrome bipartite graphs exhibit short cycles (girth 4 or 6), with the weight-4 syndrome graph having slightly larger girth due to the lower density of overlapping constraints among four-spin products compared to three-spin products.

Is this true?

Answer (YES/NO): NO